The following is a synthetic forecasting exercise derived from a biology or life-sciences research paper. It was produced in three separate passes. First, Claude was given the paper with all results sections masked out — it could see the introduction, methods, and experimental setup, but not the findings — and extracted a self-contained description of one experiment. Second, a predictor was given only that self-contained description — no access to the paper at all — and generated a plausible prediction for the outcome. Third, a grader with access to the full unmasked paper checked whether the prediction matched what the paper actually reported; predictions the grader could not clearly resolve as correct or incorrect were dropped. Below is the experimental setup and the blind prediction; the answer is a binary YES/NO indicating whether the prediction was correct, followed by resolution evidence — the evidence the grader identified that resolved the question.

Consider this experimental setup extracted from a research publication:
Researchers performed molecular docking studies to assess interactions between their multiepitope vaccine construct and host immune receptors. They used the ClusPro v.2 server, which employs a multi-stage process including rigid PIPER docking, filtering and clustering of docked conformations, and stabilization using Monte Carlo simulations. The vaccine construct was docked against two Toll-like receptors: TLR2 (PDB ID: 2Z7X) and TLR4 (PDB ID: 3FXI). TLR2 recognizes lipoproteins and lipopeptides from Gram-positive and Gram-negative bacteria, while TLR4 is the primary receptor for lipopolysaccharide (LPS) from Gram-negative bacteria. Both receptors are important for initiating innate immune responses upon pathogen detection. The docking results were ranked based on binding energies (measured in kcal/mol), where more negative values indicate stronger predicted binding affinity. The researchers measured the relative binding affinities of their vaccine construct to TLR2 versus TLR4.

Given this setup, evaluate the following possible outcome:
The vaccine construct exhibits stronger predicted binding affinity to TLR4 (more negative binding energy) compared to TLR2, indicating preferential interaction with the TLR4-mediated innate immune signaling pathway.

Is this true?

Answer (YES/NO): YES